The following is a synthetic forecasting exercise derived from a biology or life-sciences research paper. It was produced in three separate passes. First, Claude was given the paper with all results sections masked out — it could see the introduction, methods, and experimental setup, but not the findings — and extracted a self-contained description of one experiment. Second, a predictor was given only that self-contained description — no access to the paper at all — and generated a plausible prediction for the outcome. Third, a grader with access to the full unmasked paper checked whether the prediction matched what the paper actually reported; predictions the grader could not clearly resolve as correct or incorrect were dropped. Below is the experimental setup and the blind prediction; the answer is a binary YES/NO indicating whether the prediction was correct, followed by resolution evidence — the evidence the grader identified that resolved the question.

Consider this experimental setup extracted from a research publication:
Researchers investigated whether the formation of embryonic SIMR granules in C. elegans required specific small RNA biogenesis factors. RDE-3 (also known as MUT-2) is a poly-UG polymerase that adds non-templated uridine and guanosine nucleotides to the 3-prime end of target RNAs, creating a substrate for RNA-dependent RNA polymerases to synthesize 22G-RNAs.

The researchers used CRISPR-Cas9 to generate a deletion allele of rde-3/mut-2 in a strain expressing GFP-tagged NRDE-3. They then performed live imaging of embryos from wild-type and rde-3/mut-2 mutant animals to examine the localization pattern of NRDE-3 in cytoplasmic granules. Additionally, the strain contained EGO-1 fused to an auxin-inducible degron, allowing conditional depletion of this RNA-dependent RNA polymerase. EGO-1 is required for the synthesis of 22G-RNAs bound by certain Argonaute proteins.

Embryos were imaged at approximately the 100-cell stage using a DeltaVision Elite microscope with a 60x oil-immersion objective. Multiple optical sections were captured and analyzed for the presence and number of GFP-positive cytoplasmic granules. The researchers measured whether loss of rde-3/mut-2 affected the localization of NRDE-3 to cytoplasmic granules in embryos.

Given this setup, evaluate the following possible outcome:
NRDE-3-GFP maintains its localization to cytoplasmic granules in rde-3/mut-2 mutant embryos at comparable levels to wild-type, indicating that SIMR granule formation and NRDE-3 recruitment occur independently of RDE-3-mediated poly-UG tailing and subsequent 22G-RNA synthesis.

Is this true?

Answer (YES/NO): NO